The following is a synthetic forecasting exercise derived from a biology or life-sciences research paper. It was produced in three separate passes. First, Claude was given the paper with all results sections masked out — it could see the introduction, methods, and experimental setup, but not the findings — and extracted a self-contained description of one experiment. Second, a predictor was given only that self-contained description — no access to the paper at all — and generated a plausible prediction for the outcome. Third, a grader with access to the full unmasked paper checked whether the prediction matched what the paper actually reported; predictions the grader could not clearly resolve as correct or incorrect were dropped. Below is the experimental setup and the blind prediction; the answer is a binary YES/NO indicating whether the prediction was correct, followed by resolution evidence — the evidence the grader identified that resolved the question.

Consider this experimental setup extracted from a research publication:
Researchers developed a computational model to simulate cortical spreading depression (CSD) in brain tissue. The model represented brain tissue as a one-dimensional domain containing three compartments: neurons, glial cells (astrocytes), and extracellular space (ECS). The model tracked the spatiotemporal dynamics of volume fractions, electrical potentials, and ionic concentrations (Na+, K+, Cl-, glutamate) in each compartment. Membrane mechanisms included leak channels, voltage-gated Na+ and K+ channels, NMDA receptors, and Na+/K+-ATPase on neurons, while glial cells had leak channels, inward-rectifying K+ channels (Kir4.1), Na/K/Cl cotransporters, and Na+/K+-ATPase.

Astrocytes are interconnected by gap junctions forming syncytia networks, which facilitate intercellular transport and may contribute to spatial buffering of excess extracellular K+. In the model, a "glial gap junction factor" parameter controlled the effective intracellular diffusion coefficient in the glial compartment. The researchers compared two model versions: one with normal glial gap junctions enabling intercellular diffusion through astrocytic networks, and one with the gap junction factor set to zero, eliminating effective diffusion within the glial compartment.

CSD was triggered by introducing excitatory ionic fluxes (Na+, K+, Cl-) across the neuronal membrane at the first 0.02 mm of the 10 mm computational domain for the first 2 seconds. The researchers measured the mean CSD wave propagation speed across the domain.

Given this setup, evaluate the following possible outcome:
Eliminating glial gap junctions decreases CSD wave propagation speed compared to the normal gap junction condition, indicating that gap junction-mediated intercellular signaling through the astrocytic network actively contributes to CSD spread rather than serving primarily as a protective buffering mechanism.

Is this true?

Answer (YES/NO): YES